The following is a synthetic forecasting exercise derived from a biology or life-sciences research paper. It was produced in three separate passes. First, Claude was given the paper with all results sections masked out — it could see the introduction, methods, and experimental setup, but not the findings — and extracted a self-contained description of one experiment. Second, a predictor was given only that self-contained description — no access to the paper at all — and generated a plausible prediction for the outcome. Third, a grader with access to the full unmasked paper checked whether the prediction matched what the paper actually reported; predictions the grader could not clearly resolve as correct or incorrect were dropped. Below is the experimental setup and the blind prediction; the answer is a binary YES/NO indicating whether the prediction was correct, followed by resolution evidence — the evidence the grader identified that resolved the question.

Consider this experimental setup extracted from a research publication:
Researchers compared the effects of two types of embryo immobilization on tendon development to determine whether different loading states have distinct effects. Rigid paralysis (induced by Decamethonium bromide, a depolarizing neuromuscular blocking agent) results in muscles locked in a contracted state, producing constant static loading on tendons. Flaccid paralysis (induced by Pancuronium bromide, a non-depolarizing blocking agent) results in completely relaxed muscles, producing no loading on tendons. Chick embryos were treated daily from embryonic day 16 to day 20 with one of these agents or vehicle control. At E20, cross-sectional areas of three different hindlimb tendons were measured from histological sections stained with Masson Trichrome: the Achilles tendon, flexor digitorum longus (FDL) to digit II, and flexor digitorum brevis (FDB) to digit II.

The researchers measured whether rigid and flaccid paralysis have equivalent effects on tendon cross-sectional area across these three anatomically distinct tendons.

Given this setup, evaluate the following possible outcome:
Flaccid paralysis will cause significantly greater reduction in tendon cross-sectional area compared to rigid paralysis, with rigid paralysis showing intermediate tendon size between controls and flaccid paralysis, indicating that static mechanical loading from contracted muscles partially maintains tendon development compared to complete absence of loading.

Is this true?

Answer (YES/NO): NO